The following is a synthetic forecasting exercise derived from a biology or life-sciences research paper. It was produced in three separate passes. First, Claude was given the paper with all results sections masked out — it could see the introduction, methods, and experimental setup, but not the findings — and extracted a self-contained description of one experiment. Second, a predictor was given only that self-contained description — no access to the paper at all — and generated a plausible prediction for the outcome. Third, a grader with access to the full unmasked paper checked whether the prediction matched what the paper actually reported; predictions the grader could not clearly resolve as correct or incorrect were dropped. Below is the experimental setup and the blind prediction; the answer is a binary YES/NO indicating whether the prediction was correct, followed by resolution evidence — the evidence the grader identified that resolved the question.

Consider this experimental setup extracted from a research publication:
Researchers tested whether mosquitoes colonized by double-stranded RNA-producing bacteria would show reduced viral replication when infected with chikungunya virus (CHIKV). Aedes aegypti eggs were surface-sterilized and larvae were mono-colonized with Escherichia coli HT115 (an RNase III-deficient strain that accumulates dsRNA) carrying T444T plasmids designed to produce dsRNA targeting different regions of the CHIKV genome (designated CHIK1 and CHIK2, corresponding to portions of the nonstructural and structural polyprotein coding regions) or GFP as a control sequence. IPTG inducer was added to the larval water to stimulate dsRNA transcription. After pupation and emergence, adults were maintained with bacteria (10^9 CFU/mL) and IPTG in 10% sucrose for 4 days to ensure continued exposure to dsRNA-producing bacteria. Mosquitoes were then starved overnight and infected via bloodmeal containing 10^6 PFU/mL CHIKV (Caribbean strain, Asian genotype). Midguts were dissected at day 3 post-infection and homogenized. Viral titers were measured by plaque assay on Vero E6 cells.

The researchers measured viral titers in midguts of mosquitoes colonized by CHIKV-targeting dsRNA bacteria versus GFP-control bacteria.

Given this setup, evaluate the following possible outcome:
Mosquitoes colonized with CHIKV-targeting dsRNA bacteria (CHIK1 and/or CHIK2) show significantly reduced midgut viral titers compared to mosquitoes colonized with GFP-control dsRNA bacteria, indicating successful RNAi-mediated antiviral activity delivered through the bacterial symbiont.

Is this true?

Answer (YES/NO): NO